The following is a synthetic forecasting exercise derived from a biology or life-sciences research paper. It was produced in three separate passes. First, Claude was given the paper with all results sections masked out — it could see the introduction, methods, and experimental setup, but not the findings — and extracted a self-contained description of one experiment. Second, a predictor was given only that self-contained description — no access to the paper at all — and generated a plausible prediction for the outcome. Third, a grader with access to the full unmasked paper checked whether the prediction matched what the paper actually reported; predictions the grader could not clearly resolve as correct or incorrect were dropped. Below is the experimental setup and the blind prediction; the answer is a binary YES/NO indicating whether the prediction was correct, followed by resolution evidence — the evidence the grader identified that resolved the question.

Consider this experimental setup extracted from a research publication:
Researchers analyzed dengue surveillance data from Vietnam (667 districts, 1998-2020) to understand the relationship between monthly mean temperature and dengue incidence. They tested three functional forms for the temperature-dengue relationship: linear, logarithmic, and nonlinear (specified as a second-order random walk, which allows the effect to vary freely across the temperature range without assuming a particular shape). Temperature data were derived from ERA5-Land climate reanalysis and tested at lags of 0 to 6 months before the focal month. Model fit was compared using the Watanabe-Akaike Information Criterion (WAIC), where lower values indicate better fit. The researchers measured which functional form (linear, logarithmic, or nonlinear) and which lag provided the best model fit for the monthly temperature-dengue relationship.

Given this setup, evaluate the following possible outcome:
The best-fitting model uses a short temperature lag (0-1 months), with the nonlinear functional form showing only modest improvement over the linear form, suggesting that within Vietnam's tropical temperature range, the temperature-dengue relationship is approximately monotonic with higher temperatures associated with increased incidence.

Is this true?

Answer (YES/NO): NO